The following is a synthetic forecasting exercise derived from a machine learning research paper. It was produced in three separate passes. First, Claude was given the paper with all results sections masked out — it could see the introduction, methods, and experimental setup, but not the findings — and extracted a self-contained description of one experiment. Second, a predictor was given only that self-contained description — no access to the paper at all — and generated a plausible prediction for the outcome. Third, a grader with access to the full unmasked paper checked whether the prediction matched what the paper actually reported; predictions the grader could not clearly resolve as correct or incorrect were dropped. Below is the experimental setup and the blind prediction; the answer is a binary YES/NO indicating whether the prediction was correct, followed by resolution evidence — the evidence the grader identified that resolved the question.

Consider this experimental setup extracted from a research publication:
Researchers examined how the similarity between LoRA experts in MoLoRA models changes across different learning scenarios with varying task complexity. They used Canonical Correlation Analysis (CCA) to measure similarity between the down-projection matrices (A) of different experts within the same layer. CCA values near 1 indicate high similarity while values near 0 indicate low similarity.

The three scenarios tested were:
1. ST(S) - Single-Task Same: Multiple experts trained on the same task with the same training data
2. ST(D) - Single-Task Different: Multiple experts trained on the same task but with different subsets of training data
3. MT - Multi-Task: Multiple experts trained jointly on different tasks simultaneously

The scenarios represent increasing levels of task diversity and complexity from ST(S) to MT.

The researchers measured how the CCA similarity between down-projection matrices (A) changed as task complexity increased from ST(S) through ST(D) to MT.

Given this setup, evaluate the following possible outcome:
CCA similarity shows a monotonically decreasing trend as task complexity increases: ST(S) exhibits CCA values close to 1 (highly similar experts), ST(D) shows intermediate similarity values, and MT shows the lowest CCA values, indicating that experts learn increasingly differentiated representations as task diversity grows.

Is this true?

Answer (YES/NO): NO